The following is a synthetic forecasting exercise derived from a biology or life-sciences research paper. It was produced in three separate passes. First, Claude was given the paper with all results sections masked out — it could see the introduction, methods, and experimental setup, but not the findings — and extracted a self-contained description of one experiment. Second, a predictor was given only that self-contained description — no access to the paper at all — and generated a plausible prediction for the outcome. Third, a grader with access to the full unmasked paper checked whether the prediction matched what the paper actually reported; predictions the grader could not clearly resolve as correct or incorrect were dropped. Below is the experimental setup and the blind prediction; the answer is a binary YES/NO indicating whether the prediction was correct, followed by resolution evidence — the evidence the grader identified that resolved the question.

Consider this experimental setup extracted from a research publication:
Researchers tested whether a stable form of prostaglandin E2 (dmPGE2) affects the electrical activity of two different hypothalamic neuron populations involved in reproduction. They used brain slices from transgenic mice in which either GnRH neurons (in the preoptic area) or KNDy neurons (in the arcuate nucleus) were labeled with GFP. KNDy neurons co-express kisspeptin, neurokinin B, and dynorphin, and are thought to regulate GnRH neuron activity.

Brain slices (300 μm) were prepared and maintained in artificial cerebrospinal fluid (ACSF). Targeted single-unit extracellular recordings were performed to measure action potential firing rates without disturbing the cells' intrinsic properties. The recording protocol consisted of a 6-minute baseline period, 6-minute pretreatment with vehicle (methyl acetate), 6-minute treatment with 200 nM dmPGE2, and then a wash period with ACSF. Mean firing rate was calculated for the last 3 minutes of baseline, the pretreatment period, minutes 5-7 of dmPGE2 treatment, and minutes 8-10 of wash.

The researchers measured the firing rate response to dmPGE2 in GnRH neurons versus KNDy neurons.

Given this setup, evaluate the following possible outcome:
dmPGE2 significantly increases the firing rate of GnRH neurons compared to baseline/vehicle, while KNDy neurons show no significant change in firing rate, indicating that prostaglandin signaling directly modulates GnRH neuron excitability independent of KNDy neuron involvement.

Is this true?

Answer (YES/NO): YES